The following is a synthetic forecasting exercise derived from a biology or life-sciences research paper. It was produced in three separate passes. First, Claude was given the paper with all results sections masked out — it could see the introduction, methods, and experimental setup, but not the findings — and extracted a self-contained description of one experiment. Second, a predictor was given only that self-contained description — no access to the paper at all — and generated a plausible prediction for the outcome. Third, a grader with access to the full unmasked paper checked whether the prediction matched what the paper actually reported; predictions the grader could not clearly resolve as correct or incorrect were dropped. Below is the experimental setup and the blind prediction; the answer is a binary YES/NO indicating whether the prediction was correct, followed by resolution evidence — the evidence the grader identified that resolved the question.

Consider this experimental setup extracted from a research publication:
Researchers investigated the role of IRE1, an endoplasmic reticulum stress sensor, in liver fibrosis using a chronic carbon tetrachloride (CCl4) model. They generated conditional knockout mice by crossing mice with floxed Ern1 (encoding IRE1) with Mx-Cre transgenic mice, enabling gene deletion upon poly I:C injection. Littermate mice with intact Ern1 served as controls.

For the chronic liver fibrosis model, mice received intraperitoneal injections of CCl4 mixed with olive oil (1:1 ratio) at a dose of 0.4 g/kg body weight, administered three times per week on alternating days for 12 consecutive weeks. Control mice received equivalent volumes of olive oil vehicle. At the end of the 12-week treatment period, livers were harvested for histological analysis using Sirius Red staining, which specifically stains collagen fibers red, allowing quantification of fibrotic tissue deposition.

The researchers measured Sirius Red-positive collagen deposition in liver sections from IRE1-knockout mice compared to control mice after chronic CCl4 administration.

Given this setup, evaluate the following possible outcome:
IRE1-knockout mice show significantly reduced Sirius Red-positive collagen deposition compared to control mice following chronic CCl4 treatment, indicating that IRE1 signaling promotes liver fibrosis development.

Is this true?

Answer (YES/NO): YES